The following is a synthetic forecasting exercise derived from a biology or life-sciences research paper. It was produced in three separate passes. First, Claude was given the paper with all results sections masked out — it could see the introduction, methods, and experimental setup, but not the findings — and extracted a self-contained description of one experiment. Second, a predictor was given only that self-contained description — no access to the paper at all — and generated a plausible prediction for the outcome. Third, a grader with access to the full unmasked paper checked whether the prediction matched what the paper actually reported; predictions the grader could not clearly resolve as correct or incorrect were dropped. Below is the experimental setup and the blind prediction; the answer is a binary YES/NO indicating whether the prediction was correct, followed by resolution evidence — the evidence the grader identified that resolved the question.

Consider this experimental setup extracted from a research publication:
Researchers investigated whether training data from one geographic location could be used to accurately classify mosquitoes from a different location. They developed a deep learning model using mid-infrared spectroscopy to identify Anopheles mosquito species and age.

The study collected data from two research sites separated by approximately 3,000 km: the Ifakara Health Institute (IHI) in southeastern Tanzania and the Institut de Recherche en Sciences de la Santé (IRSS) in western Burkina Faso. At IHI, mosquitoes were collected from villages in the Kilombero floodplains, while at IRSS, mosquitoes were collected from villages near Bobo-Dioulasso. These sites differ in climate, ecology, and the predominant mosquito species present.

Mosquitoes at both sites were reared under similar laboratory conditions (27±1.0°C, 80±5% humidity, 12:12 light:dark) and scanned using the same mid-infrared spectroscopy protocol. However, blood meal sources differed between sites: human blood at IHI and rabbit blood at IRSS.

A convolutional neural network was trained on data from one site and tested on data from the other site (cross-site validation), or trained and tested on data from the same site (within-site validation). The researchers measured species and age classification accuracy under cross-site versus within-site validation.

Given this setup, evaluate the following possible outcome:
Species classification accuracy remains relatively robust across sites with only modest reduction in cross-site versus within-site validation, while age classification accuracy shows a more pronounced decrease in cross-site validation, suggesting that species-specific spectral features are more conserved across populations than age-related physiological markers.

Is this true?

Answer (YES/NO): NO